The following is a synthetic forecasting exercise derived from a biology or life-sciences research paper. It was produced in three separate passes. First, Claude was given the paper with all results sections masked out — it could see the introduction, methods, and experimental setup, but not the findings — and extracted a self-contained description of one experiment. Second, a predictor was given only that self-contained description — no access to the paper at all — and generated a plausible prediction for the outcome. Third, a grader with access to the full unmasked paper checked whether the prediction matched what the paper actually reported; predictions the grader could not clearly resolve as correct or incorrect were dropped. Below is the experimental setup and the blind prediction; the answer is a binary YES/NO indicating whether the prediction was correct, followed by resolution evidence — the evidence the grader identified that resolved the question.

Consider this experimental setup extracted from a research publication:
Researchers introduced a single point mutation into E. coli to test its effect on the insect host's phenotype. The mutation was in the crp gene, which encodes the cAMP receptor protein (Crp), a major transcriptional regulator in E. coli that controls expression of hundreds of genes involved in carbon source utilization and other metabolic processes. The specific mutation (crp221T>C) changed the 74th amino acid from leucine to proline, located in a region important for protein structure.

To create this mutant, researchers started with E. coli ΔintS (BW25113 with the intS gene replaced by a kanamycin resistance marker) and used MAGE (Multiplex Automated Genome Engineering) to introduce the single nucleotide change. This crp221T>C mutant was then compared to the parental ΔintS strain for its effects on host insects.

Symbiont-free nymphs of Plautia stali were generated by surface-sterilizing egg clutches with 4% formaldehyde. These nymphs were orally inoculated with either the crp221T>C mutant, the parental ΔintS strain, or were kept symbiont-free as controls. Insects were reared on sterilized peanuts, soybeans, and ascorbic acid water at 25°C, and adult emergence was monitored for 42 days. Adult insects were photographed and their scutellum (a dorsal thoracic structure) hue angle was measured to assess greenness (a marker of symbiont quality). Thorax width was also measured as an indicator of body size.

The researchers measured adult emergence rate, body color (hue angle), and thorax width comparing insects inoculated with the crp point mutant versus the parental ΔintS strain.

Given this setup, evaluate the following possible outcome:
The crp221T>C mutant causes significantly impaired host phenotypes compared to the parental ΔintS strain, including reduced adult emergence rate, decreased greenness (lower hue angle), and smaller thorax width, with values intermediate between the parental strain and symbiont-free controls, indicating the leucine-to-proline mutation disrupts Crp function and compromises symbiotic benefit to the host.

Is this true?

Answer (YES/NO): NO